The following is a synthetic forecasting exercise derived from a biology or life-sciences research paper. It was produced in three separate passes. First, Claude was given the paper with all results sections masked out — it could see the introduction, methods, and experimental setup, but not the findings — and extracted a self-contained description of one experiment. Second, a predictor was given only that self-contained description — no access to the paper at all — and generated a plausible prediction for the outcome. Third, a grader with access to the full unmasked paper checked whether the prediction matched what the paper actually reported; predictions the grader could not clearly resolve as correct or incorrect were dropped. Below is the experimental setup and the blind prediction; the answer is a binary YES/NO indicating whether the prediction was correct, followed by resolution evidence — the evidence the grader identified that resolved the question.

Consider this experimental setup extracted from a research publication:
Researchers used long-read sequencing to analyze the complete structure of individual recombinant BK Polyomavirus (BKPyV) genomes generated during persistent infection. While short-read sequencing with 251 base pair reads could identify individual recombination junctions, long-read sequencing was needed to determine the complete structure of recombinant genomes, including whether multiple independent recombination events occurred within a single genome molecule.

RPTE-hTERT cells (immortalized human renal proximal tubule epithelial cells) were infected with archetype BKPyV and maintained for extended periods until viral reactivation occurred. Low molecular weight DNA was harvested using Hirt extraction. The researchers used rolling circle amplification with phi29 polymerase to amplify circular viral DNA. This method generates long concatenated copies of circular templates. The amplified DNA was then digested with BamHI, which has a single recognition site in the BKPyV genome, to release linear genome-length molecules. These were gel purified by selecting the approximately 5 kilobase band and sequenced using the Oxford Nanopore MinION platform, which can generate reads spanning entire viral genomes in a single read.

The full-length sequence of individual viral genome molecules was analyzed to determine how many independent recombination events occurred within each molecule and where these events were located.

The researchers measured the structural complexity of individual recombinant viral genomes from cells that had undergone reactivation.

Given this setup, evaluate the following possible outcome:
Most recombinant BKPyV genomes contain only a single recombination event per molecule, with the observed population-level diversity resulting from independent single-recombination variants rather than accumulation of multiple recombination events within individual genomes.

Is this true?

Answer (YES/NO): NO